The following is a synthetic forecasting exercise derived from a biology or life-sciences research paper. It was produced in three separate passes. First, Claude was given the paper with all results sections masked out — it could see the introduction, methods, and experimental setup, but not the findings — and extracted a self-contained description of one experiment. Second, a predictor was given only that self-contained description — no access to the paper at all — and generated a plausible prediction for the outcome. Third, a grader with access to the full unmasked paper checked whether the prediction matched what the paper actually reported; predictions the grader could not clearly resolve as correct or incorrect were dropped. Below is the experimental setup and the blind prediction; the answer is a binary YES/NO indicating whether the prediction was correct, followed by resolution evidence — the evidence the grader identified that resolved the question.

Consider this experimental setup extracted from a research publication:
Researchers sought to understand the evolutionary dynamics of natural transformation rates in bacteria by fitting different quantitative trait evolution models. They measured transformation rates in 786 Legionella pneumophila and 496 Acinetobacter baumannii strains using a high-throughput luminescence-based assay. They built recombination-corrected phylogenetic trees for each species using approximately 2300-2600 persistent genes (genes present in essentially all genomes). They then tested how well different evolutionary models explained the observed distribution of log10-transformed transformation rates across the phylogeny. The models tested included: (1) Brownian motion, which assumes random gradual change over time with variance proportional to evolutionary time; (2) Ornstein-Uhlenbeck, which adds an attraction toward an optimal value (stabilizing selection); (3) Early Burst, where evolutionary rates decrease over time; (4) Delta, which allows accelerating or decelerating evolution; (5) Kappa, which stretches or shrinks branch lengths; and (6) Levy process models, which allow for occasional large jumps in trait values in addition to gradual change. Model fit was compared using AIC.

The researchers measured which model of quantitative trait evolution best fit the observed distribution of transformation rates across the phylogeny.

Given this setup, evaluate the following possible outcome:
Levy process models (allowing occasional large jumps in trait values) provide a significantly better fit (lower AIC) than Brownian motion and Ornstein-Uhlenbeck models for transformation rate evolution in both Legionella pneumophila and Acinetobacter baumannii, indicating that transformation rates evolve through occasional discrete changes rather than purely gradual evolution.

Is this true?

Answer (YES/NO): YES